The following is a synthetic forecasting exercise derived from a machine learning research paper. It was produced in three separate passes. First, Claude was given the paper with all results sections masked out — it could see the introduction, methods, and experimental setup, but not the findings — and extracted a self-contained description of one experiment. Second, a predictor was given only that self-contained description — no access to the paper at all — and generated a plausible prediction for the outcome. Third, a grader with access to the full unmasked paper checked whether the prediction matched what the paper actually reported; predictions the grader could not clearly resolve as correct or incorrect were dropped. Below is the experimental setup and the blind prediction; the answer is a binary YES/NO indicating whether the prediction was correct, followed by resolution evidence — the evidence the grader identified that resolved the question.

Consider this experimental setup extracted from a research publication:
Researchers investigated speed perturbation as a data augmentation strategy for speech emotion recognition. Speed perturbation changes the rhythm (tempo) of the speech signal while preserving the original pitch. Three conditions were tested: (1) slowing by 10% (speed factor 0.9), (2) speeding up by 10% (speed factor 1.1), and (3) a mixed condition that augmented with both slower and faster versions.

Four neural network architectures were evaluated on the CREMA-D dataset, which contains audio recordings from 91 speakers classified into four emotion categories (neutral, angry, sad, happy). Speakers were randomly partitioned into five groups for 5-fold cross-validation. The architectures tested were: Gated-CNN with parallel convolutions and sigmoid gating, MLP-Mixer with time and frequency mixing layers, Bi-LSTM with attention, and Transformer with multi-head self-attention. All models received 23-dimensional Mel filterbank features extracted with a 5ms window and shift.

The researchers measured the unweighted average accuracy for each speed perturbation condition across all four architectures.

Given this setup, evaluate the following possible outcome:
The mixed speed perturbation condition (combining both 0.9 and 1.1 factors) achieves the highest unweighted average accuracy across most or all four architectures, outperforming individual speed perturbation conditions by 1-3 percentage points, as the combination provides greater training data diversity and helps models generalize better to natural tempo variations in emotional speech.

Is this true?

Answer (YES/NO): YES